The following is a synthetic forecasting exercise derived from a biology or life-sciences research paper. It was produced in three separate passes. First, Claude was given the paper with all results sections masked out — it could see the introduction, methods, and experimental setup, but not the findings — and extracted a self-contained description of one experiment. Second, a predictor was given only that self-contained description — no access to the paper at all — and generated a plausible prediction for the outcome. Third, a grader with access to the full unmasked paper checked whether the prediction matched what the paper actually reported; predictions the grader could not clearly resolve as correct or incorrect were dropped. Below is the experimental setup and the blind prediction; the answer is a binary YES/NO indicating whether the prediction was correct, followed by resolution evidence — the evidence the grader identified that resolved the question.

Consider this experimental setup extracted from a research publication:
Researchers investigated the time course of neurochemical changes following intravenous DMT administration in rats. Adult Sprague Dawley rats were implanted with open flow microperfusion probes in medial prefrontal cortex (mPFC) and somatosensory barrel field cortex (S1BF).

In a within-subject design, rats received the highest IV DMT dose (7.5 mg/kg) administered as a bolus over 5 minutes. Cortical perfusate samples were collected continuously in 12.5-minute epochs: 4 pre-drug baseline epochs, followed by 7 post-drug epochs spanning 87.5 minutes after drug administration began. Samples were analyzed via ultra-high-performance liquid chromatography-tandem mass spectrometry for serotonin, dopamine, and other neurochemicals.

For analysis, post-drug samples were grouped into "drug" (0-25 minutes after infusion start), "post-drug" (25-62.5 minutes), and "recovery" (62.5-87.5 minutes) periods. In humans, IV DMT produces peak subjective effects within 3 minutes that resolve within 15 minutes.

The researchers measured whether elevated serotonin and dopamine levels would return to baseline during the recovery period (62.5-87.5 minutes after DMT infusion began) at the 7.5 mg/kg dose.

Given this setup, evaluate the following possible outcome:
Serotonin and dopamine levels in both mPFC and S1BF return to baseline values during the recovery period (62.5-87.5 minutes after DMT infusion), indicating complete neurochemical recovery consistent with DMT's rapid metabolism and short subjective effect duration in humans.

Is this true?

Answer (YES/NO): YES